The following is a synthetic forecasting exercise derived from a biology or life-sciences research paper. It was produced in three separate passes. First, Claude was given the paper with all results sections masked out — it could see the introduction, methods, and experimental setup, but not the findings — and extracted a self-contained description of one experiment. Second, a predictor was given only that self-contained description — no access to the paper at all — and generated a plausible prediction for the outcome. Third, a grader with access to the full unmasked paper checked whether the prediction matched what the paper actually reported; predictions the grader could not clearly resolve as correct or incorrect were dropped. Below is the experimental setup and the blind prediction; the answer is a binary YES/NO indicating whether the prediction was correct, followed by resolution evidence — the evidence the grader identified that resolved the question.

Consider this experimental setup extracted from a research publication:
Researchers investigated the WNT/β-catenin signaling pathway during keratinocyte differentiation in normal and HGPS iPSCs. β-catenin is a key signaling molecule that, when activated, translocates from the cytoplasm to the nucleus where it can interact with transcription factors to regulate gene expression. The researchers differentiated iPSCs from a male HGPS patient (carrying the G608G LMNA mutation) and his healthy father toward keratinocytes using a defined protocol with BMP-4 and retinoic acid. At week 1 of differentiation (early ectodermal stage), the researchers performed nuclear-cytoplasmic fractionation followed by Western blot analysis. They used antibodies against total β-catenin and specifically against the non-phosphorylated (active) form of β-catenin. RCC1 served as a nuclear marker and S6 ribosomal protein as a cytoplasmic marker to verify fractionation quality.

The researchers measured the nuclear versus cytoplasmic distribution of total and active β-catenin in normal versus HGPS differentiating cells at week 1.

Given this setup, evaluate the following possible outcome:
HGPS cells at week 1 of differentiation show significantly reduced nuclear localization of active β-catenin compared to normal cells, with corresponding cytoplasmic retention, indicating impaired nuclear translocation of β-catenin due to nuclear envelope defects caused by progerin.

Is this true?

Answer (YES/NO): NO